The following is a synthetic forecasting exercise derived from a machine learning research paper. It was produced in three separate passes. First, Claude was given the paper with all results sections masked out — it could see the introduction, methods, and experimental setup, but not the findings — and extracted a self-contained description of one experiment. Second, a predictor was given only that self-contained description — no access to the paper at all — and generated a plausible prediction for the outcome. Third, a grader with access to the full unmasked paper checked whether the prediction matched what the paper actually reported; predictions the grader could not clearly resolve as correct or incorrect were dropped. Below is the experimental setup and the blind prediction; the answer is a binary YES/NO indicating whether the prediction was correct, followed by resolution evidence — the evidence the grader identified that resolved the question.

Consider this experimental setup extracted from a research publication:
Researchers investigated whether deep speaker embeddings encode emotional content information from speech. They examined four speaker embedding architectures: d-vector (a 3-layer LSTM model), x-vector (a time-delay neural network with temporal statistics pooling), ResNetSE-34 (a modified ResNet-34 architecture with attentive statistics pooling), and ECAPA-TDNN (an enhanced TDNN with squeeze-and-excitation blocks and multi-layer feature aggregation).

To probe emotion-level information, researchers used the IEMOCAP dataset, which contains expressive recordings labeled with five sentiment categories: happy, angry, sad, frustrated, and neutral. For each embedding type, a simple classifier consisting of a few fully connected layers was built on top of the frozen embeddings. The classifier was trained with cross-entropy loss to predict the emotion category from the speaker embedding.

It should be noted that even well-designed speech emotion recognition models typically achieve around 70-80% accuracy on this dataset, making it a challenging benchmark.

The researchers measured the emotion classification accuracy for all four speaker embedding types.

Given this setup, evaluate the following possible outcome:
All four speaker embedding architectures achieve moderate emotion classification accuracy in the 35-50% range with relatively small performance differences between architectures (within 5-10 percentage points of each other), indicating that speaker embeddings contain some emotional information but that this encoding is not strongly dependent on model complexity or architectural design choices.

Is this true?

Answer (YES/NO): NO